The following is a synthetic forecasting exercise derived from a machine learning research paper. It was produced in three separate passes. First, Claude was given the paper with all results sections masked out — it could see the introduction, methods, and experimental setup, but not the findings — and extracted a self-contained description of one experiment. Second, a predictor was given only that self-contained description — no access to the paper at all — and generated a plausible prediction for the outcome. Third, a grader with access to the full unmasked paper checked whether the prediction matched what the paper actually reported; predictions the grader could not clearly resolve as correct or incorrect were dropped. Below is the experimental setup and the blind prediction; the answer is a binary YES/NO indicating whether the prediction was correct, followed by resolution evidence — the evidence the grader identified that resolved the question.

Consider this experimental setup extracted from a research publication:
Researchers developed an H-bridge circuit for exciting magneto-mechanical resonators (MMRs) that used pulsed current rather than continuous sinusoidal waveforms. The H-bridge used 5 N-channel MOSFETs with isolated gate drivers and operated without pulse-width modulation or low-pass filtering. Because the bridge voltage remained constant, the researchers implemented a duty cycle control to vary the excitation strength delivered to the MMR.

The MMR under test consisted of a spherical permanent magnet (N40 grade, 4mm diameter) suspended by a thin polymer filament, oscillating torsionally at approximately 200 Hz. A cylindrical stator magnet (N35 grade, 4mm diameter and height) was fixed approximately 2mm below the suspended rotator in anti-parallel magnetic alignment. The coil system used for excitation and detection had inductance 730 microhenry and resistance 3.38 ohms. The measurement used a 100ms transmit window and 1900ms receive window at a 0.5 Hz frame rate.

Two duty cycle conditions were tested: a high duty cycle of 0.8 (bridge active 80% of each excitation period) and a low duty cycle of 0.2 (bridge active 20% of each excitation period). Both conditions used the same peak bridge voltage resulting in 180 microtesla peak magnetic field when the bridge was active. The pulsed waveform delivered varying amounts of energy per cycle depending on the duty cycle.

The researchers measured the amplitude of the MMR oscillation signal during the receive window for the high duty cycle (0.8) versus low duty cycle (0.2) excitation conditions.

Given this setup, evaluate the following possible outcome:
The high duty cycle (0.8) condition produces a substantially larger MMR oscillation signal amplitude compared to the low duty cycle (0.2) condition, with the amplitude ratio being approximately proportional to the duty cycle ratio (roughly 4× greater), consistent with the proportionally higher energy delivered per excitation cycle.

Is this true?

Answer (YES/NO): NO